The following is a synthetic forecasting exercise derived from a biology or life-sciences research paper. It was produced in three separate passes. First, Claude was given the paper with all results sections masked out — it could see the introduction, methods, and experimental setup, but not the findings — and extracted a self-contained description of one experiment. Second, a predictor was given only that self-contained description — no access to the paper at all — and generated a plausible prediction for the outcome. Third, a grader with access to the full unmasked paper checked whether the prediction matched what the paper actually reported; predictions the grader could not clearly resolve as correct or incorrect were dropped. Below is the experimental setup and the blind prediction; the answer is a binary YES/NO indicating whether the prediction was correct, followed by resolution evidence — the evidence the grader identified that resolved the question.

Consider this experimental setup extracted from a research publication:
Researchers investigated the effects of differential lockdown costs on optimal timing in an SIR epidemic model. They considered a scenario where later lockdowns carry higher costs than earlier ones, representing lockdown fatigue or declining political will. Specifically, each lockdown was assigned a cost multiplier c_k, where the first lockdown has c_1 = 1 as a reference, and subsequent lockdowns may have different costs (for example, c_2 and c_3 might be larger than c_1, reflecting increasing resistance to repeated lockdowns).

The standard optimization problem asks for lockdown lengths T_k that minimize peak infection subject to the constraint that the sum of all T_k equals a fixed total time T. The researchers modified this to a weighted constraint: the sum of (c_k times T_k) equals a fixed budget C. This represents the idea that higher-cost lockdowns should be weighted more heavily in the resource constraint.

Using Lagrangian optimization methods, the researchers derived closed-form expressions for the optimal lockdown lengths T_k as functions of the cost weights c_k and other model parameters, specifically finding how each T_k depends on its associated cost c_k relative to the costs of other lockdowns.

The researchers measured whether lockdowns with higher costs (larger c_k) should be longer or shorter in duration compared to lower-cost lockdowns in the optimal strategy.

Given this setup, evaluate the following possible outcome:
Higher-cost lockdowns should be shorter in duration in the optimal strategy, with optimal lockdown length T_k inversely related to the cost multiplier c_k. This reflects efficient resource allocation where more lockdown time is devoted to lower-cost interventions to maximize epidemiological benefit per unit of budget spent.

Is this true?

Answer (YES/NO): YES